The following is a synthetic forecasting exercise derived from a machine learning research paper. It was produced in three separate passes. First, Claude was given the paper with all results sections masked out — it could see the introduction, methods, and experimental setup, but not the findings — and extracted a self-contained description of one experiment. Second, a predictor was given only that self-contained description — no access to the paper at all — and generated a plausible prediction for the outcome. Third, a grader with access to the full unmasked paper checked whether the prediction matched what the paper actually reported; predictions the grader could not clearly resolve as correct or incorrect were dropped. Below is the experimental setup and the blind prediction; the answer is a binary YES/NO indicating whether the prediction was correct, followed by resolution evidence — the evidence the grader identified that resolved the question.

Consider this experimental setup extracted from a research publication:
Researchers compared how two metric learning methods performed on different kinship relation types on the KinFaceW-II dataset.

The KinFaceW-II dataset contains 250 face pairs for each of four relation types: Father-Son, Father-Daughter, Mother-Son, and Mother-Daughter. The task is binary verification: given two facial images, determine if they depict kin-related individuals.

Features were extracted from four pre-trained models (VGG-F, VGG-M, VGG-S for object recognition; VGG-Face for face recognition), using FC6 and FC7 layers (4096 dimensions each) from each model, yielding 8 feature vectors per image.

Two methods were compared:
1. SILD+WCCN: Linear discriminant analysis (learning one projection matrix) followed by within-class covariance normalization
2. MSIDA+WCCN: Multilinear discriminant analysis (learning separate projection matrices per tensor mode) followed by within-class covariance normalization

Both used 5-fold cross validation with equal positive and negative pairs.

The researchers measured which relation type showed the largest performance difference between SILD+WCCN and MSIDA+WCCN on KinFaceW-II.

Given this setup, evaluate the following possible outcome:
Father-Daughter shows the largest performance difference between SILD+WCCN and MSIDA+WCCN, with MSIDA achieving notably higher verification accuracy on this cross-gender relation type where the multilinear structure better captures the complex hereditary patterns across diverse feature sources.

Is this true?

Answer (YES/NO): NO